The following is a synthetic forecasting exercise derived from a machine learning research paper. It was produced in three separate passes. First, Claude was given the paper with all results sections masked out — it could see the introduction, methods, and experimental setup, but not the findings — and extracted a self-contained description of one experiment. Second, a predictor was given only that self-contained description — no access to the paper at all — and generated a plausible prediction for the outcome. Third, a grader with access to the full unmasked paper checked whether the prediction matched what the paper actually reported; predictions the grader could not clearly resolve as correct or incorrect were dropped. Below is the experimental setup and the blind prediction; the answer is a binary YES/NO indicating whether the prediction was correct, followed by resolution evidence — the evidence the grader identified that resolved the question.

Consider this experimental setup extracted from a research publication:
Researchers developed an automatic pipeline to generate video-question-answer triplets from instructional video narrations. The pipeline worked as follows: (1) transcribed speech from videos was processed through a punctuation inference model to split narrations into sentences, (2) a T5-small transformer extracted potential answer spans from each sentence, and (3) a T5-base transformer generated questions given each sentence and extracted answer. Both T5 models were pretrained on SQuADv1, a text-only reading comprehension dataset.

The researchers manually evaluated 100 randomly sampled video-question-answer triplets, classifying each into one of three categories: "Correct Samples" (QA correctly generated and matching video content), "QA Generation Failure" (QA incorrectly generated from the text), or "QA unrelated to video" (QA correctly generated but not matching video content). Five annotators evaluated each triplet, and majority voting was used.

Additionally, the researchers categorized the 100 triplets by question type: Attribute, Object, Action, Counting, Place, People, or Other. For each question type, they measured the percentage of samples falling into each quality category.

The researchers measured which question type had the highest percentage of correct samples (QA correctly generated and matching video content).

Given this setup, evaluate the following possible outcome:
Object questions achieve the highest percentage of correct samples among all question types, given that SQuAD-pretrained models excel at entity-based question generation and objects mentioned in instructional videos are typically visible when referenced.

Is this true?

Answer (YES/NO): NO